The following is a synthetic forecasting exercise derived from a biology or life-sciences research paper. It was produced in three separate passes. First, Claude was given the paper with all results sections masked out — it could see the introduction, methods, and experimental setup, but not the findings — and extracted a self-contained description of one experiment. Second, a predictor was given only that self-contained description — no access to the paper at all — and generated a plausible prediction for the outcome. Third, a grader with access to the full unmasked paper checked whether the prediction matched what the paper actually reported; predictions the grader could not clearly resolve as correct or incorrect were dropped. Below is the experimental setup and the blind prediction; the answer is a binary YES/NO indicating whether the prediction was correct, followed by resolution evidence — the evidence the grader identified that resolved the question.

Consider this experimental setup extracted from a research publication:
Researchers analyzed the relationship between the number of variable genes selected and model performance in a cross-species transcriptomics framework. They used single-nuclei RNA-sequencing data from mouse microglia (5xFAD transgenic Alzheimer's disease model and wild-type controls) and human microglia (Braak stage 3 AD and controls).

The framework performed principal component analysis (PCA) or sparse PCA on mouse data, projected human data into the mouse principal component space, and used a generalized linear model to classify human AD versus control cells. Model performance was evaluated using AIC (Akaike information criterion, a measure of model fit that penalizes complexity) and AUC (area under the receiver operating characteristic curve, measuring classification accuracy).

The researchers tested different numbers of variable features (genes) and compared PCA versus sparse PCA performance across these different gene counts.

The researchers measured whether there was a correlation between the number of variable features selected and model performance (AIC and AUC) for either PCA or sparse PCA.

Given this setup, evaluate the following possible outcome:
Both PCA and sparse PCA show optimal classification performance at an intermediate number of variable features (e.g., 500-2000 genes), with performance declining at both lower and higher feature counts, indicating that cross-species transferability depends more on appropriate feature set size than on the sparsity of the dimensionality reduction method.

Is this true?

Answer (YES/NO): NO